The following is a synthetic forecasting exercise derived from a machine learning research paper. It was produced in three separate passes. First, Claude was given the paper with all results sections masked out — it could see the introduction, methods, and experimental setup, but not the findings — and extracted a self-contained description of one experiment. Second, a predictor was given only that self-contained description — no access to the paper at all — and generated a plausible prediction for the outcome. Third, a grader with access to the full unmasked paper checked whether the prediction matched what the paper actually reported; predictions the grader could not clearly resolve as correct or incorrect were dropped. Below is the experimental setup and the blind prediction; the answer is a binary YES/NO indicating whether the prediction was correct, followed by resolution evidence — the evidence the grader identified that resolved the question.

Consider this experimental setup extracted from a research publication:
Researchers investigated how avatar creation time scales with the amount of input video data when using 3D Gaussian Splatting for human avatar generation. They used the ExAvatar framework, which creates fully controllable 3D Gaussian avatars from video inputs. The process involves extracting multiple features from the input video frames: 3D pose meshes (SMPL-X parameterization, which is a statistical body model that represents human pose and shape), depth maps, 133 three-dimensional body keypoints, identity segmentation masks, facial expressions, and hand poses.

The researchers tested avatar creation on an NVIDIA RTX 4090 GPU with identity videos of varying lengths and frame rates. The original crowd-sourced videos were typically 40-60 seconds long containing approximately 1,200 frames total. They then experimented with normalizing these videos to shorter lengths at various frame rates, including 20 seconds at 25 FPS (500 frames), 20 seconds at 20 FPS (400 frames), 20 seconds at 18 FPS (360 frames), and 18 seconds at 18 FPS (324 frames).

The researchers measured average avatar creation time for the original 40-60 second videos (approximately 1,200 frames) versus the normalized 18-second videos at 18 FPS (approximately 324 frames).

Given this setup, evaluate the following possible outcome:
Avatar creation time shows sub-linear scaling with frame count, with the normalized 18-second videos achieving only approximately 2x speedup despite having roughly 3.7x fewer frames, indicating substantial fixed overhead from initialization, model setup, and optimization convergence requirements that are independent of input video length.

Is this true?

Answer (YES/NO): NO